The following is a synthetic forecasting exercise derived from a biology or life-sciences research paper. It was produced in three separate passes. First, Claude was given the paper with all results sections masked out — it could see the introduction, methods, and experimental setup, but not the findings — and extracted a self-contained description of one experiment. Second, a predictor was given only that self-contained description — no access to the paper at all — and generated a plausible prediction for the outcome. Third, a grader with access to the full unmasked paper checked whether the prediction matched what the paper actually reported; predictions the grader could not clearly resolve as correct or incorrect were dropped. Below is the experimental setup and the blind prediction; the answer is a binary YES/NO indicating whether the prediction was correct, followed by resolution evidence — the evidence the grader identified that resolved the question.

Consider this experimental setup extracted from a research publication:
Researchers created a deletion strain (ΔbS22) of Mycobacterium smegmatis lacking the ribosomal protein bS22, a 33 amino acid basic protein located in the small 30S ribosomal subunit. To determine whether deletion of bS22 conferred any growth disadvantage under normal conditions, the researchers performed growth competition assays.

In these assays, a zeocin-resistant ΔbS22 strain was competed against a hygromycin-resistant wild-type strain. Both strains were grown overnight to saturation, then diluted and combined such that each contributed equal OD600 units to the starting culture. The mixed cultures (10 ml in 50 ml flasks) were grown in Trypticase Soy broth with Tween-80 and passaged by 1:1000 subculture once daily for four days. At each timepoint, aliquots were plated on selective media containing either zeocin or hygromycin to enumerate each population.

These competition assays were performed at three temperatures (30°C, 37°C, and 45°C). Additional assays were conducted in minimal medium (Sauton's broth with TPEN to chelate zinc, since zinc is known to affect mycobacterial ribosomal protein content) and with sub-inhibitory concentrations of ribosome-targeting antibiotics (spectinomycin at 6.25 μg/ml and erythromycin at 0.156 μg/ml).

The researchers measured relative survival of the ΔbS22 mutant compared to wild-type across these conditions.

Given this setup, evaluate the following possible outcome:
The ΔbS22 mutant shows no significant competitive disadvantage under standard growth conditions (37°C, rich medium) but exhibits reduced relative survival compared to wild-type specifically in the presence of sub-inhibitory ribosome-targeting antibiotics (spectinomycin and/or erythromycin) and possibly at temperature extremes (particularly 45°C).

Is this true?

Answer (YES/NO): NO